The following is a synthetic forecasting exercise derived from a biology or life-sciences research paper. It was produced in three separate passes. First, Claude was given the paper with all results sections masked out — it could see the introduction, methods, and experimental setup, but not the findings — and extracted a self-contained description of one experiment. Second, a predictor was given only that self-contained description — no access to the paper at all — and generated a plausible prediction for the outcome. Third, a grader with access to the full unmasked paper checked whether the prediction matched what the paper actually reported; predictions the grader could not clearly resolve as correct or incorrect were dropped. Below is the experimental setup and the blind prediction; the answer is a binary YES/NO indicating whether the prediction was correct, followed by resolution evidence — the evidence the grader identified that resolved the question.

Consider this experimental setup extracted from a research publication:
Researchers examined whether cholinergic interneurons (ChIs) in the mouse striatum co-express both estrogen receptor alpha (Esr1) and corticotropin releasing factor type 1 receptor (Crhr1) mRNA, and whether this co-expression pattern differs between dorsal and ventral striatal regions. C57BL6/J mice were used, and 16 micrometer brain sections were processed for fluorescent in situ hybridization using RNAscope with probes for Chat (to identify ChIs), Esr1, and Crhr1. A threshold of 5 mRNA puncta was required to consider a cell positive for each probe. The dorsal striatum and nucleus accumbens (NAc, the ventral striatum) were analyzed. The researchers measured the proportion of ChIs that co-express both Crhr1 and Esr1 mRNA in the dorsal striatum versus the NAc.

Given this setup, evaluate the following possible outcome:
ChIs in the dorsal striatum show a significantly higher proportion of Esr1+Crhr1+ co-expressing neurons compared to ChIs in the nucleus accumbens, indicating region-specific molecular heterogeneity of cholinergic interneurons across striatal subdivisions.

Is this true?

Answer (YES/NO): NO